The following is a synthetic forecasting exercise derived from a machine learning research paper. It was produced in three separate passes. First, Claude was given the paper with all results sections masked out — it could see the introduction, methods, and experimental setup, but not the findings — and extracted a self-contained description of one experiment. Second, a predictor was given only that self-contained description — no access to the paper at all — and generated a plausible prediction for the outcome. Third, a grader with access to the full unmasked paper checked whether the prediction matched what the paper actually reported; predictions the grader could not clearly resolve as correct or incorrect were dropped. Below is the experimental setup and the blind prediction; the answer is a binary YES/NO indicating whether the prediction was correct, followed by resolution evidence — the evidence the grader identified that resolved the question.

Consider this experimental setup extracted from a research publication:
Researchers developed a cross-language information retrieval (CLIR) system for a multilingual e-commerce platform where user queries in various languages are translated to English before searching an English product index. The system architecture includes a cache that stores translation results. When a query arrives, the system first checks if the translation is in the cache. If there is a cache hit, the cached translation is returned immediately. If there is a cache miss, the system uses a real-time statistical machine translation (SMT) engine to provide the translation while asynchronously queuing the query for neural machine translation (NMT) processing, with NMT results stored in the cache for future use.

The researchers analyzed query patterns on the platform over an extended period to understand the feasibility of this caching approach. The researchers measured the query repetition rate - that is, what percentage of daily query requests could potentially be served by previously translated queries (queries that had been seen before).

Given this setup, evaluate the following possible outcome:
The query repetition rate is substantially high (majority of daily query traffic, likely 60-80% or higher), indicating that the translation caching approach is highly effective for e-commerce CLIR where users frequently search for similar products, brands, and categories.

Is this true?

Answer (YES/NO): YES